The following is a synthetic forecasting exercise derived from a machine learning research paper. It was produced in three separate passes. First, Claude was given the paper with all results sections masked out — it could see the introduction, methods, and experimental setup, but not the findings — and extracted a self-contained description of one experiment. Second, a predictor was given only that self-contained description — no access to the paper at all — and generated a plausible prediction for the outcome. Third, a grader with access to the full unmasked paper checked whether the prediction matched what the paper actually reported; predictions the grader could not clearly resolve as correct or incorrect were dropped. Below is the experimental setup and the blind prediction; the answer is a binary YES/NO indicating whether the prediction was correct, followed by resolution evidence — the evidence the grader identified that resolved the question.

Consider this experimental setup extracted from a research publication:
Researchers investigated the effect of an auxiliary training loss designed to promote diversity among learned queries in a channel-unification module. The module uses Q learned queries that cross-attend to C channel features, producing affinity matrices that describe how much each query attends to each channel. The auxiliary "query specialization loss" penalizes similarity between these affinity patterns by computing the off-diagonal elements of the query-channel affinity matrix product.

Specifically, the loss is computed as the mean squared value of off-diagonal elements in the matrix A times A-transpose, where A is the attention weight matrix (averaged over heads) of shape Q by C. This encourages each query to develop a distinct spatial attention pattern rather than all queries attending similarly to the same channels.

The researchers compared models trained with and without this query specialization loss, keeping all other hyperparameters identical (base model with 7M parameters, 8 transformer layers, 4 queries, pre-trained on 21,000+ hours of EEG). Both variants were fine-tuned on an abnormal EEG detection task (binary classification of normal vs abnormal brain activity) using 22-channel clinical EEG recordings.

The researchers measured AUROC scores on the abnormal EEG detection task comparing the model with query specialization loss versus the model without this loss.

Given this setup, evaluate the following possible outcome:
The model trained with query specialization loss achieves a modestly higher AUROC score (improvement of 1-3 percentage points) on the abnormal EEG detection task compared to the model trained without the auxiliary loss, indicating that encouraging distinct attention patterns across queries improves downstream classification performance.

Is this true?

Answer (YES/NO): NO